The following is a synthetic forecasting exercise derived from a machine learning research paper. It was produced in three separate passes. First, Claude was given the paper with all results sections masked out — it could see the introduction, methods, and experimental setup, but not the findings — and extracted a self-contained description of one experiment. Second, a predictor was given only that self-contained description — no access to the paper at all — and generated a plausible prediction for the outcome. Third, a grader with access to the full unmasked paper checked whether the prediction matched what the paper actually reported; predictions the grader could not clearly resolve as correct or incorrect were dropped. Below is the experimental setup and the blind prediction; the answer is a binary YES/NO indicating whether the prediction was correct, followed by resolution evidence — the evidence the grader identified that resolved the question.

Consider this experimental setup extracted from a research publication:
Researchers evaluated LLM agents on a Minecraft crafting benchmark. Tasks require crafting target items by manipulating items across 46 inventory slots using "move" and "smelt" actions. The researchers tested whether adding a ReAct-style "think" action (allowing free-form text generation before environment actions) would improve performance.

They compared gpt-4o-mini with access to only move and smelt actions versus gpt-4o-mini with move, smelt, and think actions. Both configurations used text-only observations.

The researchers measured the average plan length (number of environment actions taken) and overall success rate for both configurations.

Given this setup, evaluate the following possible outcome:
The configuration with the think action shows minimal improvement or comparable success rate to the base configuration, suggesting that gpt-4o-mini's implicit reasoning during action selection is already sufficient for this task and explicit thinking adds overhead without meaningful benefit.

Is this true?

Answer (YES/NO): YES